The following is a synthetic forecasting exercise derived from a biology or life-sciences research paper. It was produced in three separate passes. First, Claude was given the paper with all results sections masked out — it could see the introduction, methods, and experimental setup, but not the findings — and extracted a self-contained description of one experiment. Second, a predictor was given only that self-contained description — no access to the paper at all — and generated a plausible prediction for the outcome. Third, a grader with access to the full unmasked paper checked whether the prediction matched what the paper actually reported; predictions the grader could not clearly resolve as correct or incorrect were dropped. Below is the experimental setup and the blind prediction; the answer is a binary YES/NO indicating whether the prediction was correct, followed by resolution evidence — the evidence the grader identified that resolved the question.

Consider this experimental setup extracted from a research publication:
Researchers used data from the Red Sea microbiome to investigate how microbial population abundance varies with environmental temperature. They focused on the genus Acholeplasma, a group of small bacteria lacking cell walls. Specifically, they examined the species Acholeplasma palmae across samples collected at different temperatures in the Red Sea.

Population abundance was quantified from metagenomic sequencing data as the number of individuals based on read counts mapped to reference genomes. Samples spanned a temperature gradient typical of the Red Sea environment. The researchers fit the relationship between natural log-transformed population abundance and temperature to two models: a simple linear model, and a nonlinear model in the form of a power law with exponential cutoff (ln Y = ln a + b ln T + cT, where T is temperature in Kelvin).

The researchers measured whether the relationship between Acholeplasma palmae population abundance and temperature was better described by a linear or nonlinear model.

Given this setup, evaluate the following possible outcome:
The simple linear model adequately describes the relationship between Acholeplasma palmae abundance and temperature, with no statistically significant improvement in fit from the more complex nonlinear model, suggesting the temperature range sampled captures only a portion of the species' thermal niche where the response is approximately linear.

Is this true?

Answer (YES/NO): NO